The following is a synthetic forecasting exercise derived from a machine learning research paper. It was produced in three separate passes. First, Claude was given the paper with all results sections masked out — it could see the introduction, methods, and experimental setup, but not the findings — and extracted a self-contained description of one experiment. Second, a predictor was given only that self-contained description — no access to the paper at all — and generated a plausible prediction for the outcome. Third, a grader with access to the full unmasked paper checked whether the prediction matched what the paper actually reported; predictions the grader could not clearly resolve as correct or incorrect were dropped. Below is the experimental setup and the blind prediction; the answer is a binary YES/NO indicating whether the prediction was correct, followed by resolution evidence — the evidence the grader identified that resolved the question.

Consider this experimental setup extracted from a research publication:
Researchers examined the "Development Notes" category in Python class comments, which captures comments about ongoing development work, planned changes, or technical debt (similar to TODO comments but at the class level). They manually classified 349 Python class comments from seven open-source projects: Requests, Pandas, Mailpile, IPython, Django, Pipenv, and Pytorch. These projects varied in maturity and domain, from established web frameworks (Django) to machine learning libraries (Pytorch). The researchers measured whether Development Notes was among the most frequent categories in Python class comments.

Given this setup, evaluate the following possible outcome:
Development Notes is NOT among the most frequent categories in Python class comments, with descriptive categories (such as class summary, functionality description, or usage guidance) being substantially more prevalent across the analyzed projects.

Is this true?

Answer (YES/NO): NO